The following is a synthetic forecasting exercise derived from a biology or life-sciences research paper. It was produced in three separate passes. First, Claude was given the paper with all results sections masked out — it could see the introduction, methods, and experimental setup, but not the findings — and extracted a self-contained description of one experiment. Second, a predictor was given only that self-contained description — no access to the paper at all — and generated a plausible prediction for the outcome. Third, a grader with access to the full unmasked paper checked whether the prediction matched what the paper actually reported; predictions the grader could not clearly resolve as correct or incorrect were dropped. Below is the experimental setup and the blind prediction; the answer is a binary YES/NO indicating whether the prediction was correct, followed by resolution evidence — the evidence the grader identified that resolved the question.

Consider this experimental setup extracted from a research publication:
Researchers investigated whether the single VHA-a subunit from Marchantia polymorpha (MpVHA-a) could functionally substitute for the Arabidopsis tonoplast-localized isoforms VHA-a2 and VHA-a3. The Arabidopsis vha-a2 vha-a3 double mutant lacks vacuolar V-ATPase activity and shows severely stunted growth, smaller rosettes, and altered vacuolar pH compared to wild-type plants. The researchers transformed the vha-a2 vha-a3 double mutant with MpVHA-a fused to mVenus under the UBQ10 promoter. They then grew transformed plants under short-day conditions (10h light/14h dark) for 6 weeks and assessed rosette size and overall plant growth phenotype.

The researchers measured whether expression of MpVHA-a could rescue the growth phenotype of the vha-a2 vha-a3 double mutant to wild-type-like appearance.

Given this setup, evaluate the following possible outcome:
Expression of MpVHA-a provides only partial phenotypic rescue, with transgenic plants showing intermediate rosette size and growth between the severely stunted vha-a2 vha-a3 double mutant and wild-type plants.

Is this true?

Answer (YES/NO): NO